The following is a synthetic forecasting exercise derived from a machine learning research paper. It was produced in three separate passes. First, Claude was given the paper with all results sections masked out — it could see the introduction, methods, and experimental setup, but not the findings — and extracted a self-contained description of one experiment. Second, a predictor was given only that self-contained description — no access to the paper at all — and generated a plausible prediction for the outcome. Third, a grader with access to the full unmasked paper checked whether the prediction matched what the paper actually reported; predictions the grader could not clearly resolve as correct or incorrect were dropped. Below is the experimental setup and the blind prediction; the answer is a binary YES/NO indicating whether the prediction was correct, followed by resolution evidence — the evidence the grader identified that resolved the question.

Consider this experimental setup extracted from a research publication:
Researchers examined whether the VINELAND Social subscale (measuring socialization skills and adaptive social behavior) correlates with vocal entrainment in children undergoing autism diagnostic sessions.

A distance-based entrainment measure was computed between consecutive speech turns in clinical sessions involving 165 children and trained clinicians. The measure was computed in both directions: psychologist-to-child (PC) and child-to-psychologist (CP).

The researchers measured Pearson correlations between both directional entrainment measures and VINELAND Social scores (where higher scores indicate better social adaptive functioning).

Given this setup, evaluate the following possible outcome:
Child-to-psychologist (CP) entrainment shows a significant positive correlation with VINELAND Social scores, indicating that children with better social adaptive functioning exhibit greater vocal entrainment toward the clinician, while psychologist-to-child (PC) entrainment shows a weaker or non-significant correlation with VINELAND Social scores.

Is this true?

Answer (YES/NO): NO